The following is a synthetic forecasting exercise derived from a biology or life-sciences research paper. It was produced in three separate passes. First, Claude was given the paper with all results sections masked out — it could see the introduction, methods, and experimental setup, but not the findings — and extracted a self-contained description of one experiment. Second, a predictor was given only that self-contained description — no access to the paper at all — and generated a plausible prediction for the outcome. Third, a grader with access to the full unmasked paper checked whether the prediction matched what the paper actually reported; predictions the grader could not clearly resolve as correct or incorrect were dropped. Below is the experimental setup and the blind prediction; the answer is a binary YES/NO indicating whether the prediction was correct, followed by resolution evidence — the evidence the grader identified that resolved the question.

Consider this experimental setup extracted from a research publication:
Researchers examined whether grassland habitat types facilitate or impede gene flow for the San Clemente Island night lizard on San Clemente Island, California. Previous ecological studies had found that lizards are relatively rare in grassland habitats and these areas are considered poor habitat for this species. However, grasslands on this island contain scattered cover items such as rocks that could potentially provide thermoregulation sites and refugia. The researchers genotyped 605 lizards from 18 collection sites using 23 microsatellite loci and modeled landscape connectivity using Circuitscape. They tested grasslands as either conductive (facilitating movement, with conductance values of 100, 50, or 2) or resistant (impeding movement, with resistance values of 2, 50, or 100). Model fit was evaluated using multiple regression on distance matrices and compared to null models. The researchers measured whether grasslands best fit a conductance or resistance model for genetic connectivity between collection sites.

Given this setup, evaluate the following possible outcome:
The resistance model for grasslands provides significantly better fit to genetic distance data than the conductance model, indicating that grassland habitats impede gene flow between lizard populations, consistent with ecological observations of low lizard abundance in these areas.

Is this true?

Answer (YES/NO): NO